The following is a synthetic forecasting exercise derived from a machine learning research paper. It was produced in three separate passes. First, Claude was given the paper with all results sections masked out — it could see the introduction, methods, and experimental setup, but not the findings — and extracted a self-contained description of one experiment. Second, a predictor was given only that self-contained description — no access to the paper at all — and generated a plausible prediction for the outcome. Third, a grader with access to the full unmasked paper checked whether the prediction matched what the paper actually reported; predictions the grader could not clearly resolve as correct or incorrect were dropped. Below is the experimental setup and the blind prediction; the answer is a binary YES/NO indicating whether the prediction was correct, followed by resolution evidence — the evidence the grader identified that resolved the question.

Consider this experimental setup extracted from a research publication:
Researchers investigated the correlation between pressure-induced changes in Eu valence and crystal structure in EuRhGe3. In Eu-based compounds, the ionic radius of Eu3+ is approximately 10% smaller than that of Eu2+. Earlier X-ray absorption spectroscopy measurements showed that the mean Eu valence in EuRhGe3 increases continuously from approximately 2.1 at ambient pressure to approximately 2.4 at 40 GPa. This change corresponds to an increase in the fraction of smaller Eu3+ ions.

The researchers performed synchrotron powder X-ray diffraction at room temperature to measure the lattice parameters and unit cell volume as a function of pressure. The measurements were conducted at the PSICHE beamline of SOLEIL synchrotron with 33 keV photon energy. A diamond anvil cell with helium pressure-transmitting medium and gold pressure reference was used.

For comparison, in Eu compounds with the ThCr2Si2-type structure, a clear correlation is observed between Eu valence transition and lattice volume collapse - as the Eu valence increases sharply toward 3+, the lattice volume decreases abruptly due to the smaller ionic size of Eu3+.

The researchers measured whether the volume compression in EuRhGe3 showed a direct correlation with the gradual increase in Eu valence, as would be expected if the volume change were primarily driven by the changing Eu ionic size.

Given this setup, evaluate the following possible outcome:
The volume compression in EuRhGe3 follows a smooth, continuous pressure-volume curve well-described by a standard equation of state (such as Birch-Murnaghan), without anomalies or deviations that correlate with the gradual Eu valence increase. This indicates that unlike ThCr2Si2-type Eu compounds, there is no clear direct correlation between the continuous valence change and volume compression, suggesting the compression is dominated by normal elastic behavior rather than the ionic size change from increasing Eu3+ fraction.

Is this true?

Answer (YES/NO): NO